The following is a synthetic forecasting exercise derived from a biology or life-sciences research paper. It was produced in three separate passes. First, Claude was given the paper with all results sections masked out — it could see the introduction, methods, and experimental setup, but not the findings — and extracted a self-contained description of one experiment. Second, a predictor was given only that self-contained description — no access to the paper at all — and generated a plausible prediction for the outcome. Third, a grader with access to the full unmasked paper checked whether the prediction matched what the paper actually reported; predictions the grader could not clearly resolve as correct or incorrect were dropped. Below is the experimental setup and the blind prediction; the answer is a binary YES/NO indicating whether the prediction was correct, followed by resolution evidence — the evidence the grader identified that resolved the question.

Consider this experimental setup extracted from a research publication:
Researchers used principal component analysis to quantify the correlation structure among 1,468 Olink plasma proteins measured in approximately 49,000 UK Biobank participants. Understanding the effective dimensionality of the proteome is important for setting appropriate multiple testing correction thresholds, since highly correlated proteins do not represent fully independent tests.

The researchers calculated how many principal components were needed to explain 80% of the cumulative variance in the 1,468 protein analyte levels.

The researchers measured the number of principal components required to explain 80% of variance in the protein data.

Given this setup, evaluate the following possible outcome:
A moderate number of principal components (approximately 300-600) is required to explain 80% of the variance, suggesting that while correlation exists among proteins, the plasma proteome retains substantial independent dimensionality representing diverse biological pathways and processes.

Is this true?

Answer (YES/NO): YES